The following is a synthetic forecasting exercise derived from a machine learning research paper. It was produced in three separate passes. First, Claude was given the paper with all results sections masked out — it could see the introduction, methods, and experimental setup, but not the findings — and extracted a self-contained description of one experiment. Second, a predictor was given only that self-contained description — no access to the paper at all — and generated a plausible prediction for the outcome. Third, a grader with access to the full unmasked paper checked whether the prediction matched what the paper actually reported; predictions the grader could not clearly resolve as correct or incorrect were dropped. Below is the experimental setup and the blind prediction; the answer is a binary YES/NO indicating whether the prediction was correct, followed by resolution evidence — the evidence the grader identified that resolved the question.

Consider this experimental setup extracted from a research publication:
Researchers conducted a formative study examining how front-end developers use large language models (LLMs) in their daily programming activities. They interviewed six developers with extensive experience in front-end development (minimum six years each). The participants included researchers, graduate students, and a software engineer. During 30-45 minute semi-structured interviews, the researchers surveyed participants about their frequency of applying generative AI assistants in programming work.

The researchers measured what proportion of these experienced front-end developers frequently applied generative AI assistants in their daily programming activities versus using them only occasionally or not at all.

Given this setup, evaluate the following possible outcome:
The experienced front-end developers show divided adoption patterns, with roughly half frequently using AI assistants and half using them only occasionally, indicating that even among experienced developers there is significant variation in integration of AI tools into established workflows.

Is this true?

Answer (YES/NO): NO